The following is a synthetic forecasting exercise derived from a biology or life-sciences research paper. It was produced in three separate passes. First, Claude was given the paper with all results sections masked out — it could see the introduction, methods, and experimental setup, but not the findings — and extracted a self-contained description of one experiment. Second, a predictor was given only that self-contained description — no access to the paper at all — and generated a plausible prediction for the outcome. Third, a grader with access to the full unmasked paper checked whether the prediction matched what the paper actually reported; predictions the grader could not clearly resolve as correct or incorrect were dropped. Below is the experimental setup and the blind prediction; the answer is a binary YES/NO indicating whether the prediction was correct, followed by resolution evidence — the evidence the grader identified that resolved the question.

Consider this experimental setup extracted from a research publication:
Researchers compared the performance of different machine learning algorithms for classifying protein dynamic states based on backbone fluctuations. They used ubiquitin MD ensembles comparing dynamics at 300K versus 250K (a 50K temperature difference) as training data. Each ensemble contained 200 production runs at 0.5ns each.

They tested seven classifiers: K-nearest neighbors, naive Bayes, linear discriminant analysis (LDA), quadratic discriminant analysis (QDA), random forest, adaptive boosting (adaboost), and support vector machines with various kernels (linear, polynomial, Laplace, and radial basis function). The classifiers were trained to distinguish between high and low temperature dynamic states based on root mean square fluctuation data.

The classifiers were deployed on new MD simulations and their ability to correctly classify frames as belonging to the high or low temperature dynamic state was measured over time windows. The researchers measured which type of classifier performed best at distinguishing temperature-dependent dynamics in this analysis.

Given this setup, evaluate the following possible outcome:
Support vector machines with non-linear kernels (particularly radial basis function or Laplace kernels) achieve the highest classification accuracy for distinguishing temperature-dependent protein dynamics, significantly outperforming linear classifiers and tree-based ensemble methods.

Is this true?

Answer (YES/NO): NO